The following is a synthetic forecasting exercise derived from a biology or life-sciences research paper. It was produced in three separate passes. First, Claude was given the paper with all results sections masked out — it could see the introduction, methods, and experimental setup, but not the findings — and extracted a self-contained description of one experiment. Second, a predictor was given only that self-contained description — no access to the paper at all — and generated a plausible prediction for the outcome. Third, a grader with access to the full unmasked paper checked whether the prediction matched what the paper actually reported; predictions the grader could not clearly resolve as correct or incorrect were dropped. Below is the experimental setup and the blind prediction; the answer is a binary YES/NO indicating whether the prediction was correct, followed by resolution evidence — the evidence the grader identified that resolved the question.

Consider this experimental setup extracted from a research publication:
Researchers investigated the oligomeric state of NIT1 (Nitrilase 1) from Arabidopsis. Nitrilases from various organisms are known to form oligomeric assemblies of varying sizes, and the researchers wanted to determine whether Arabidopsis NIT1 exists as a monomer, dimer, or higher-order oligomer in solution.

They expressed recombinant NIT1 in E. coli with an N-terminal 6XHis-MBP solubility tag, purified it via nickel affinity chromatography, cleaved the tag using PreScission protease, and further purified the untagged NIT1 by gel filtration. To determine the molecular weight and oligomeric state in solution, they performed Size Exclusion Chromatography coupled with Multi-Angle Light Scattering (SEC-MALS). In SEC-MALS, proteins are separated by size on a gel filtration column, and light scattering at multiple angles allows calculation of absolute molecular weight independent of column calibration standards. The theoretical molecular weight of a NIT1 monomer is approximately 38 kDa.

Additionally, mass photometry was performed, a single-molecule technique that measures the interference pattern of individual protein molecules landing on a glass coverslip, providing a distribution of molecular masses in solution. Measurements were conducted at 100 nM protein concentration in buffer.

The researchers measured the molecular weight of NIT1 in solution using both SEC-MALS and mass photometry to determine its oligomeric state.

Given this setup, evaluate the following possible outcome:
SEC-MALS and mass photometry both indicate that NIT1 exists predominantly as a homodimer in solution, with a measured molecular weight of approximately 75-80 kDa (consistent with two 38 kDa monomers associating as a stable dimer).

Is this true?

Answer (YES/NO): NO